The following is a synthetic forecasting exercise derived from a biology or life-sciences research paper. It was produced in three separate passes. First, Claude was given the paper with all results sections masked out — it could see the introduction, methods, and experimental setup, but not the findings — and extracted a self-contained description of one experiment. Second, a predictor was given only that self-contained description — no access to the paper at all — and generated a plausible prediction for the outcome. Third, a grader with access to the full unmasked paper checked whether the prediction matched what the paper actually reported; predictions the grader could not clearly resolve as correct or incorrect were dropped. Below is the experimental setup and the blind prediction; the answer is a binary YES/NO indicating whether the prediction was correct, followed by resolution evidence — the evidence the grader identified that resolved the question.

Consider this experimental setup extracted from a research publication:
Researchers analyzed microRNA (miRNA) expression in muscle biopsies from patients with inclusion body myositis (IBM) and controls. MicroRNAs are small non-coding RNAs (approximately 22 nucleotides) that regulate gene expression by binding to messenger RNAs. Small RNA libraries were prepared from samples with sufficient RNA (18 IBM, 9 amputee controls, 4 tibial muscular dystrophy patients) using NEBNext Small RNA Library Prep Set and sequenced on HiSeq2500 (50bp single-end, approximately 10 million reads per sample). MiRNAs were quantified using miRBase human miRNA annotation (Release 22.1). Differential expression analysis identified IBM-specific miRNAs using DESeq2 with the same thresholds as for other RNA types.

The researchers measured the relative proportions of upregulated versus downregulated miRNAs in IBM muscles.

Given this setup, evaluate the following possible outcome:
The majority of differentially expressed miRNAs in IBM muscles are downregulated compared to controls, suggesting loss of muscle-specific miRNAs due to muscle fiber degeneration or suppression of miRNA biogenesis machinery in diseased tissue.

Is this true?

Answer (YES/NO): NO